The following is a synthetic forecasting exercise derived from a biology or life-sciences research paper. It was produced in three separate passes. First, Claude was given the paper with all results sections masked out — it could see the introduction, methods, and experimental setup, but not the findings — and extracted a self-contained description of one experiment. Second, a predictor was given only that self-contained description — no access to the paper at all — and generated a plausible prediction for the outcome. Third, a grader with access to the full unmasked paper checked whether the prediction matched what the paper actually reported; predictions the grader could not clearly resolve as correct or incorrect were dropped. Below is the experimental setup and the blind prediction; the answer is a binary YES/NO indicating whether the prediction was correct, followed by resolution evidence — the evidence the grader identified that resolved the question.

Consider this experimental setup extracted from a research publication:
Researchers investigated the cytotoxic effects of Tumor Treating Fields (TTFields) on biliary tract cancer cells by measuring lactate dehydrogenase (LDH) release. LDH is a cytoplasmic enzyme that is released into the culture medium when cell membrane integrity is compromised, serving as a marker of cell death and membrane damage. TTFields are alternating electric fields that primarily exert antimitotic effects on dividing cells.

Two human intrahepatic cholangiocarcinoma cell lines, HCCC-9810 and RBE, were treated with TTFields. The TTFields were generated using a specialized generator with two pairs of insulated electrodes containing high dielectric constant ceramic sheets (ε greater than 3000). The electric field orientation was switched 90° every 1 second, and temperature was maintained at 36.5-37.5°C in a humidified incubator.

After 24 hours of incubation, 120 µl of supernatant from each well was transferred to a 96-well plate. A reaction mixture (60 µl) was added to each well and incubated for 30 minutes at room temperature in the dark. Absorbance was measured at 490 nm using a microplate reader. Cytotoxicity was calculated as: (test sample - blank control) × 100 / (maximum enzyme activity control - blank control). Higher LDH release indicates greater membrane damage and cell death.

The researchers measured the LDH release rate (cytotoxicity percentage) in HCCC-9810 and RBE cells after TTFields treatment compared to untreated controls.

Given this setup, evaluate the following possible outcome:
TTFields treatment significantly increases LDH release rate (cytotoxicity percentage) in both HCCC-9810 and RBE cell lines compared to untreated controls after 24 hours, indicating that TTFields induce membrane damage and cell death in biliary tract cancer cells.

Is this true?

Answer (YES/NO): NO